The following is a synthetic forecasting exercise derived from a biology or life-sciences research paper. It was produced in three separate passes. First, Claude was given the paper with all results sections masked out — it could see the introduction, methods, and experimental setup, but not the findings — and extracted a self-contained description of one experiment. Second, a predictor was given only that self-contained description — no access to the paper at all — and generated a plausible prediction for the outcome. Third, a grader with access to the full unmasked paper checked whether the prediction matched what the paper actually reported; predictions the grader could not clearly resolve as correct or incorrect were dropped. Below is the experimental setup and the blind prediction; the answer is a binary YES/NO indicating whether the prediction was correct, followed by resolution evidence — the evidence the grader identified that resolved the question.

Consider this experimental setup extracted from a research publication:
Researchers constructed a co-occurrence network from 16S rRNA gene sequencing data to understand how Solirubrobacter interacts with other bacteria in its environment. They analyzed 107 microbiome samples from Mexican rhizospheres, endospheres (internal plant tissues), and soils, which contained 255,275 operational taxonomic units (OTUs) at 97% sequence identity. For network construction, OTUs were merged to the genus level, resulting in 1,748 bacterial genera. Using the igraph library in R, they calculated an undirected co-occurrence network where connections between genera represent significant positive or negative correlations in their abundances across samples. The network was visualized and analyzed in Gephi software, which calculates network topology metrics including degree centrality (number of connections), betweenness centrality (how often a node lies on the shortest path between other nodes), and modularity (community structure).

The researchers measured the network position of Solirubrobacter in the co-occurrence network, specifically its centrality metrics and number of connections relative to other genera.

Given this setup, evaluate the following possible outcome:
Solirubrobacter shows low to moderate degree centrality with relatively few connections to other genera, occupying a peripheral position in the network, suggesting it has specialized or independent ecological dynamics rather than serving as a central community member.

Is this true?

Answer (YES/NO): NO